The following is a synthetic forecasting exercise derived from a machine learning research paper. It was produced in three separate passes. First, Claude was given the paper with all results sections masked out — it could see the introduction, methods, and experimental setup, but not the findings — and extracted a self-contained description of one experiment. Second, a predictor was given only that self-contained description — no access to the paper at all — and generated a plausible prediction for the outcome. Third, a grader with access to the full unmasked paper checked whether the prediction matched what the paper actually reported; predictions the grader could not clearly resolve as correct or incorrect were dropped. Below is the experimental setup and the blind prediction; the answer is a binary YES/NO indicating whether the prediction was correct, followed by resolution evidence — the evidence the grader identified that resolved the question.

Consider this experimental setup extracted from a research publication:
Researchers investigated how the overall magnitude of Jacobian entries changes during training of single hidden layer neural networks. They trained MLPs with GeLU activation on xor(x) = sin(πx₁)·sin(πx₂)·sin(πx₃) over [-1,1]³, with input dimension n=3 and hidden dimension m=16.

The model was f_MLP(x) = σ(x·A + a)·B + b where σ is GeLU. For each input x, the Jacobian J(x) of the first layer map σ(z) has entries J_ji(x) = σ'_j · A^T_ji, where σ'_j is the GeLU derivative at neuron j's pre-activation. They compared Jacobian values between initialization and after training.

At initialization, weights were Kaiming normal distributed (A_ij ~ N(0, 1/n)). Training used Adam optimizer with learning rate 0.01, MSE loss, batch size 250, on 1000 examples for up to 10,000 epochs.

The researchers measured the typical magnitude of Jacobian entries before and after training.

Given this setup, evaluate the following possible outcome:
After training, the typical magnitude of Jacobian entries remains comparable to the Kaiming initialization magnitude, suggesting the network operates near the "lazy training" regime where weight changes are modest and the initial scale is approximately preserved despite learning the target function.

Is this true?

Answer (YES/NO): NO